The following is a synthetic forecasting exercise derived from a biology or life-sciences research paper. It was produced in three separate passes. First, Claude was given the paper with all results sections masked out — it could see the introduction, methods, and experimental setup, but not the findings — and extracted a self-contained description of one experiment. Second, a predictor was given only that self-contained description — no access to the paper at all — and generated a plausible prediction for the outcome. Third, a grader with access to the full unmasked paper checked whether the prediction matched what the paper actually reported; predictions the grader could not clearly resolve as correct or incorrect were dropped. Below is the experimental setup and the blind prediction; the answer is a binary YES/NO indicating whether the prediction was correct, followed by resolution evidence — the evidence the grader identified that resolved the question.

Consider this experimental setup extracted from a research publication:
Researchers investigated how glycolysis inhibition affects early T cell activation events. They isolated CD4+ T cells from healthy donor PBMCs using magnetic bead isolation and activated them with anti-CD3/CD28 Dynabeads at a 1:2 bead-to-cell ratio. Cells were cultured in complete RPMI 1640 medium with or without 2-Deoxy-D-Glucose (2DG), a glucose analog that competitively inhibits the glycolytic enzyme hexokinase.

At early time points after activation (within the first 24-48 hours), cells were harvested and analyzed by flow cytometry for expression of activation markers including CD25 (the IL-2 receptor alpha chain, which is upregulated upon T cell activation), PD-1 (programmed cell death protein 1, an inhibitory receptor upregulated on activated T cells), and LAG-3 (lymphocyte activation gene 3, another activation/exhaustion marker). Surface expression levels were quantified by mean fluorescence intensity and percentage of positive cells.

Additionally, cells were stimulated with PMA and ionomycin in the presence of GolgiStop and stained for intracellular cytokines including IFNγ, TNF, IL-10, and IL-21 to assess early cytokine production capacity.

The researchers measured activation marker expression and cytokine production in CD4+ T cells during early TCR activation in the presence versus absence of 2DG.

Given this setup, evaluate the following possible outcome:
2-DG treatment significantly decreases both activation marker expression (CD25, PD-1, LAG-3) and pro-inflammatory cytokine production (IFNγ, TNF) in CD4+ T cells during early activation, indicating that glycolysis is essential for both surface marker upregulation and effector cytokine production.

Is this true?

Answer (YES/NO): YES